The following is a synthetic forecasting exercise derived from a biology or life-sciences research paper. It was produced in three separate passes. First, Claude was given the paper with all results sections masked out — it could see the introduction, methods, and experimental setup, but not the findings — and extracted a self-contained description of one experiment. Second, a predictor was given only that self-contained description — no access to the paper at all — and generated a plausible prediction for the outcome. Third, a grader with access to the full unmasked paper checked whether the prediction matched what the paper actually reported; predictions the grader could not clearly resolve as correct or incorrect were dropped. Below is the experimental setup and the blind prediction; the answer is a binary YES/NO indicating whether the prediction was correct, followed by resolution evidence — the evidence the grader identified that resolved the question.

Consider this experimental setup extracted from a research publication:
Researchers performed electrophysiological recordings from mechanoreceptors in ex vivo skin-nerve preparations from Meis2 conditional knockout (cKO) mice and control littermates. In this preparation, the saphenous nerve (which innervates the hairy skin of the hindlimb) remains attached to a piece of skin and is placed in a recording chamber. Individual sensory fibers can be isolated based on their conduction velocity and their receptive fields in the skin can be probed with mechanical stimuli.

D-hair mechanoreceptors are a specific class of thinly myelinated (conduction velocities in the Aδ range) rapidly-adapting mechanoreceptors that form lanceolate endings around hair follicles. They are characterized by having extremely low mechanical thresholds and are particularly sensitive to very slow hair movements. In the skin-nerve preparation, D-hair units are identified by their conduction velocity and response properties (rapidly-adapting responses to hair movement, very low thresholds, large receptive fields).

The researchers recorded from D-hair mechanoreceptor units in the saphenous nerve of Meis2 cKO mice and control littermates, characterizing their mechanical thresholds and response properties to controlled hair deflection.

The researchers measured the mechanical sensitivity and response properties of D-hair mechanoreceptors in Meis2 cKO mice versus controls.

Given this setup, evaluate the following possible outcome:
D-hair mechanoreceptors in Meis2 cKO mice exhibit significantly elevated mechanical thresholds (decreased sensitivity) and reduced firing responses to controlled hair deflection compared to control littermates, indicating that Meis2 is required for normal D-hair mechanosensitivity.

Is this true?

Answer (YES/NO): NO